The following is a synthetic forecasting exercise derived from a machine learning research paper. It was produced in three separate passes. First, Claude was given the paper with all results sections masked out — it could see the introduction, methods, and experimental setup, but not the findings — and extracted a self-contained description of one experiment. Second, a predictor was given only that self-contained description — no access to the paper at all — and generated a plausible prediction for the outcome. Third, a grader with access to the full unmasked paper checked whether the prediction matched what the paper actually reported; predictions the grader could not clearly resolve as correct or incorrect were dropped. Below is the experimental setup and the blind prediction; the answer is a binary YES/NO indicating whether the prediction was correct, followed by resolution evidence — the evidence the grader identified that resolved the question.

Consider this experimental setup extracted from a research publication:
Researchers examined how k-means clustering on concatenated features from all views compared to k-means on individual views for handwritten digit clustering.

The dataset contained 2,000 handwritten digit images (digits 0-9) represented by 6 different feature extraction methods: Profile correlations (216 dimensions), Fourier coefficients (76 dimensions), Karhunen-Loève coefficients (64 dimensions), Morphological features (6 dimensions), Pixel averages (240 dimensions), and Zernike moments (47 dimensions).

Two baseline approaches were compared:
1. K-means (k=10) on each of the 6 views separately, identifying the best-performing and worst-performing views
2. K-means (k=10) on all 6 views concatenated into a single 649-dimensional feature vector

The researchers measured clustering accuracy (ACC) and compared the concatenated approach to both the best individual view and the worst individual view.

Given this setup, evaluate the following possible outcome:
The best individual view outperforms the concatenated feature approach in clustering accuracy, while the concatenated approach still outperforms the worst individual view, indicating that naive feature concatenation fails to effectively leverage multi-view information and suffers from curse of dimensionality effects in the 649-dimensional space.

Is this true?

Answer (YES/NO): YES